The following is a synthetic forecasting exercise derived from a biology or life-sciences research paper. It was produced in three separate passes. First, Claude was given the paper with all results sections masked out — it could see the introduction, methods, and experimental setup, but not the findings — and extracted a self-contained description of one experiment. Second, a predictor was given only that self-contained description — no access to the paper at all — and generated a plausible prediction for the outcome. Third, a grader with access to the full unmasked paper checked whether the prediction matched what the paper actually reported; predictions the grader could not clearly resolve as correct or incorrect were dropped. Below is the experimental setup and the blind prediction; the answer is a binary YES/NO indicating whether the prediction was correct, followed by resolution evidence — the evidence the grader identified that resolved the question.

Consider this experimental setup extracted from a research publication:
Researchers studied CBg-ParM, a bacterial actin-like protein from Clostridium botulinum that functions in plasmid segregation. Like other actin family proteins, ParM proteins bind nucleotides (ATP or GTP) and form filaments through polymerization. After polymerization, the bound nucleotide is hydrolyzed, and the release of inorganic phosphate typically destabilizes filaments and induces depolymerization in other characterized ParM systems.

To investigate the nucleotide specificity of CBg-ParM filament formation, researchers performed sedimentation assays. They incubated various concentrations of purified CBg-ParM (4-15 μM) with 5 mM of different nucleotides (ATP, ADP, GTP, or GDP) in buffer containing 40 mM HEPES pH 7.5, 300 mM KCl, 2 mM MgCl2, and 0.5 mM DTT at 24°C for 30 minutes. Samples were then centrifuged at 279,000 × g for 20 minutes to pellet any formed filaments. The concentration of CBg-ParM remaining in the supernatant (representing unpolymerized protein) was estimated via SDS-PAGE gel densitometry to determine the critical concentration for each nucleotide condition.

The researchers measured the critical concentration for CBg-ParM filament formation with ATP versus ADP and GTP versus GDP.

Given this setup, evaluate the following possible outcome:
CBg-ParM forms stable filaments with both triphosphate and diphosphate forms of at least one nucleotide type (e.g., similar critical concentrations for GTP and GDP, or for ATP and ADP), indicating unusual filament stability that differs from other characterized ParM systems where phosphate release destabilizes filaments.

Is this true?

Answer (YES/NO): YES